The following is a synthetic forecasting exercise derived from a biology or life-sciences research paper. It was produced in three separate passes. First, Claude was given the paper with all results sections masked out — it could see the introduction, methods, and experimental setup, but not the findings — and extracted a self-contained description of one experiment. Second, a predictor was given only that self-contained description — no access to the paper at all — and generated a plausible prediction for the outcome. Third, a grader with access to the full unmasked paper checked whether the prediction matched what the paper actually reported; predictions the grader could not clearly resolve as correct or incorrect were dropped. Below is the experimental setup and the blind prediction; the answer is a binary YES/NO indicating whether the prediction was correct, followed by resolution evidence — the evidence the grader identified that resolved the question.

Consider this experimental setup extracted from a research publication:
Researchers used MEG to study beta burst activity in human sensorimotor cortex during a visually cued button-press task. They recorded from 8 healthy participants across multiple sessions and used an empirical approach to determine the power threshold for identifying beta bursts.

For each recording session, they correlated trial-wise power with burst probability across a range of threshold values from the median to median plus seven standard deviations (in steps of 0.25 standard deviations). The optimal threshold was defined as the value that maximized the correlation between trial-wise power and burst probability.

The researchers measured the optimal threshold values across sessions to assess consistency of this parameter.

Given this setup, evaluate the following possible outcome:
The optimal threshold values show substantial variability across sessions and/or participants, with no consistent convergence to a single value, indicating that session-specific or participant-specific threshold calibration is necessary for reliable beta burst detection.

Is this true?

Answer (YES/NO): NO